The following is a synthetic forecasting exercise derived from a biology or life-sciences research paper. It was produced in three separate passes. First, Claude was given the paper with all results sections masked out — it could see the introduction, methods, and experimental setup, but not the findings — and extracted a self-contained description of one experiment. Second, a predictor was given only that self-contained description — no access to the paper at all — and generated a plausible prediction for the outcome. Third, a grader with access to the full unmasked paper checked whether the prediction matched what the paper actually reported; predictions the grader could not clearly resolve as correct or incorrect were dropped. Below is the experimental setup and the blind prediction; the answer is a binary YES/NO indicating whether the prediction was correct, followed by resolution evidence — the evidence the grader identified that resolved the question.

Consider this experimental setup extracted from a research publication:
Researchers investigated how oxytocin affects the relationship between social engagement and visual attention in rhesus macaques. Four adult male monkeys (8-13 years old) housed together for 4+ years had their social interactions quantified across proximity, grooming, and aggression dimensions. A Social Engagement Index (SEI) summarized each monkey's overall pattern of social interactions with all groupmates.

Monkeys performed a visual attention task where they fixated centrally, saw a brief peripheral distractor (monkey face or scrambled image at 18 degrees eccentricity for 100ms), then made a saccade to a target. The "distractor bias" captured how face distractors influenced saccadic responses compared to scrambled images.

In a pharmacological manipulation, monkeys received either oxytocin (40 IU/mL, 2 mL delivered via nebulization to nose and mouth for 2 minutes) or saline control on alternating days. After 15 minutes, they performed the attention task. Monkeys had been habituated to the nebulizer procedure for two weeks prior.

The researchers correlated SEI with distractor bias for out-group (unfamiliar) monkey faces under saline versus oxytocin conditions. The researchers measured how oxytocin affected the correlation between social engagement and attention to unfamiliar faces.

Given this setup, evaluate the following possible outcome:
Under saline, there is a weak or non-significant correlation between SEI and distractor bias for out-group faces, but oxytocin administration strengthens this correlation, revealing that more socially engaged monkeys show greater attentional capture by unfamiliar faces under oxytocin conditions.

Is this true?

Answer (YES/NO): NO